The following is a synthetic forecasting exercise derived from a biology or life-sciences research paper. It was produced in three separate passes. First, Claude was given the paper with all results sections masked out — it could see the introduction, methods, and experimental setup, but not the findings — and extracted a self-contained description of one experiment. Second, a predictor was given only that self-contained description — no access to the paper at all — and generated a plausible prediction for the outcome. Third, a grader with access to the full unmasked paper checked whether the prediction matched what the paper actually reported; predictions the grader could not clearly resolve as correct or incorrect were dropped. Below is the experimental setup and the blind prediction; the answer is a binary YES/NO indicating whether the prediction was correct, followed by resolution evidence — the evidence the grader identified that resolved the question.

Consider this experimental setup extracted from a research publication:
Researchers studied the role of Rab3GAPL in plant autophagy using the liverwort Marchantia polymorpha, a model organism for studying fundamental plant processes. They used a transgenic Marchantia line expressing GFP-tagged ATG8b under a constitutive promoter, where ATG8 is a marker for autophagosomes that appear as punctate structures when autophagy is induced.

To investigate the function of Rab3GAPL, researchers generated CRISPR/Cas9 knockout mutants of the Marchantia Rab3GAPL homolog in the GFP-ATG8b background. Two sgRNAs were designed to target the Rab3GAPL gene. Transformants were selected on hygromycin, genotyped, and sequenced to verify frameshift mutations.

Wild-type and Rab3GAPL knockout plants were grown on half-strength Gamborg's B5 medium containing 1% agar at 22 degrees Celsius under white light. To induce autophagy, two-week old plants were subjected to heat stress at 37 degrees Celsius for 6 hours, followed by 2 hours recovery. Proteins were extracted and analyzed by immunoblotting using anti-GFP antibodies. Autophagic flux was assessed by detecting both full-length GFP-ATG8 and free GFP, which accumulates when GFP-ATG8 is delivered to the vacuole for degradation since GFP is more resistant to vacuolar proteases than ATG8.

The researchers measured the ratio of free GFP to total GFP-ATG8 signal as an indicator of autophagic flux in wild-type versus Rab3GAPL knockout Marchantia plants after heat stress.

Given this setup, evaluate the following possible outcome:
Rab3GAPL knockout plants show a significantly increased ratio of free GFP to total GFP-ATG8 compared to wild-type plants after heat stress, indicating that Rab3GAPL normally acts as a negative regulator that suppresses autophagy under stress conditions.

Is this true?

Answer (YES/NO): YES